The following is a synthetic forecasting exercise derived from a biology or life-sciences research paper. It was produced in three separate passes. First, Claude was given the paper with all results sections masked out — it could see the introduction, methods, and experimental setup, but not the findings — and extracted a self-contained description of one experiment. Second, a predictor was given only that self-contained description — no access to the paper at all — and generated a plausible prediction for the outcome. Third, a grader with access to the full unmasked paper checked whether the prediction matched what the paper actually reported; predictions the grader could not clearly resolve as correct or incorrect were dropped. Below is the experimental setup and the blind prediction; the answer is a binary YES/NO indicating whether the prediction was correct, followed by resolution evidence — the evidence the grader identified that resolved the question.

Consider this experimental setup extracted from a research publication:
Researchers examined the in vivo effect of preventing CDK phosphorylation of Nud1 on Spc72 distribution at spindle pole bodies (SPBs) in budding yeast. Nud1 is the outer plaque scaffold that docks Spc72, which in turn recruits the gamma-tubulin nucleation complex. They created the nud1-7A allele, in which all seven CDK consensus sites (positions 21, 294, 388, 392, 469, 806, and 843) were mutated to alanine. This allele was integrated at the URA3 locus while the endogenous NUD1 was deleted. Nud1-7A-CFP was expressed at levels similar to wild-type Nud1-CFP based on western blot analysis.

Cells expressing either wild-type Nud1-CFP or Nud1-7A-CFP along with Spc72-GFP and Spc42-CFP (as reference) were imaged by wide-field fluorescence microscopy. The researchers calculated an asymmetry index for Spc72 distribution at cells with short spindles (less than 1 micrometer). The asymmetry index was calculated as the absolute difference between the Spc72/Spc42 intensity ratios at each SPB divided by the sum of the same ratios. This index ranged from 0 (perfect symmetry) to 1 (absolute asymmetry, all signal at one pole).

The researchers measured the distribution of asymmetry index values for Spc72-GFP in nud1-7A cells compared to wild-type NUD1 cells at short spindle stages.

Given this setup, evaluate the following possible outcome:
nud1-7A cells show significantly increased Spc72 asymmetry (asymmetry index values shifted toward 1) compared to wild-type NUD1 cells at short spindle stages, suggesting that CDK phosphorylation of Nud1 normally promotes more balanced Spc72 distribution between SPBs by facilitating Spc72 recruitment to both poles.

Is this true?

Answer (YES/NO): NO